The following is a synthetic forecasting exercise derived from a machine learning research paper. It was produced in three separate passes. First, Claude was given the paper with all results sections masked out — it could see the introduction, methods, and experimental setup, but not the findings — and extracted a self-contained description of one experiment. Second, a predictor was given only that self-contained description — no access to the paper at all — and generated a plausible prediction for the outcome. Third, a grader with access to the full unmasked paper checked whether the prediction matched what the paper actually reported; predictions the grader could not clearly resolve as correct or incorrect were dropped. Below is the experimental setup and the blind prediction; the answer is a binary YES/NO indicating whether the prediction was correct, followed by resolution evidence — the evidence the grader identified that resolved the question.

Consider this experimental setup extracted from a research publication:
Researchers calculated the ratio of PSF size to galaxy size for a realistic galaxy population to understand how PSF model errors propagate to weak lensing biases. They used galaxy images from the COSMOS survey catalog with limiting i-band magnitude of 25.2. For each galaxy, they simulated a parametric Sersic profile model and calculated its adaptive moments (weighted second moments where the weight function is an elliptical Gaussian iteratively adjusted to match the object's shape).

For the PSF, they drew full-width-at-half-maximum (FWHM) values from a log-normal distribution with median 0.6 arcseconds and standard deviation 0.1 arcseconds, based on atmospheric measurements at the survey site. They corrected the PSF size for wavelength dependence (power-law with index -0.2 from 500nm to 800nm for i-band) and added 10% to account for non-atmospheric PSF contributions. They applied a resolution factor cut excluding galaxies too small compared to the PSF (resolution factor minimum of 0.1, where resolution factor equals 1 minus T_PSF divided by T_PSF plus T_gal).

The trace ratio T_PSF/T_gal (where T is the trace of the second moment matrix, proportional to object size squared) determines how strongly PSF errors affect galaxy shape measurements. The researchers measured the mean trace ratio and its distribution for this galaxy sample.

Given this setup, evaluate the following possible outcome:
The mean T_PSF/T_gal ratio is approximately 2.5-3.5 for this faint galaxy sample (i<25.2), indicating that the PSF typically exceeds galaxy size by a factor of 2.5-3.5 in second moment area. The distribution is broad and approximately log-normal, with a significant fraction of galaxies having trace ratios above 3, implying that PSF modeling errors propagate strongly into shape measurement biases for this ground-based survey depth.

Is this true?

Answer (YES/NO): NO